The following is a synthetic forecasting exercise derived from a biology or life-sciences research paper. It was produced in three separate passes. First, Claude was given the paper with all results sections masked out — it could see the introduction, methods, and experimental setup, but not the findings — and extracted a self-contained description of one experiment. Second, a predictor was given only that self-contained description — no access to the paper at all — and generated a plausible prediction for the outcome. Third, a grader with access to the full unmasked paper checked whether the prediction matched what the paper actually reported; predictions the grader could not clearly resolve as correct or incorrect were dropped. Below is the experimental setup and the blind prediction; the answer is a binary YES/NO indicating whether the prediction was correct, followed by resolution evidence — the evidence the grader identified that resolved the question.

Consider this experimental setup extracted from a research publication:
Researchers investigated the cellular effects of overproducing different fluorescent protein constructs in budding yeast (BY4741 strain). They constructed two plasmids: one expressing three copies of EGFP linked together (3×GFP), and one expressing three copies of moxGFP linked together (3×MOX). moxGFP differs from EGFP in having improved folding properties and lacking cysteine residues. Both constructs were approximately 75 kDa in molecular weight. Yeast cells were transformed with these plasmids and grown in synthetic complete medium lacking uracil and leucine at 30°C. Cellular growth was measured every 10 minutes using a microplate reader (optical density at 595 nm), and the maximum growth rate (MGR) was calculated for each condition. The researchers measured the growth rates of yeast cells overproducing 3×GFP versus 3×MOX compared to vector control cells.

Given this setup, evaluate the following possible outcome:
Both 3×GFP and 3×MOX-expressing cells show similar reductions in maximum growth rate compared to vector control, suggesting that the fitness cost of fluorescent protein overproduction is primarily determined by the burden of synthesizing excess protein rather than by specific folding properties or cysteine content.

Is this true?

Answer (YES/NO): NO